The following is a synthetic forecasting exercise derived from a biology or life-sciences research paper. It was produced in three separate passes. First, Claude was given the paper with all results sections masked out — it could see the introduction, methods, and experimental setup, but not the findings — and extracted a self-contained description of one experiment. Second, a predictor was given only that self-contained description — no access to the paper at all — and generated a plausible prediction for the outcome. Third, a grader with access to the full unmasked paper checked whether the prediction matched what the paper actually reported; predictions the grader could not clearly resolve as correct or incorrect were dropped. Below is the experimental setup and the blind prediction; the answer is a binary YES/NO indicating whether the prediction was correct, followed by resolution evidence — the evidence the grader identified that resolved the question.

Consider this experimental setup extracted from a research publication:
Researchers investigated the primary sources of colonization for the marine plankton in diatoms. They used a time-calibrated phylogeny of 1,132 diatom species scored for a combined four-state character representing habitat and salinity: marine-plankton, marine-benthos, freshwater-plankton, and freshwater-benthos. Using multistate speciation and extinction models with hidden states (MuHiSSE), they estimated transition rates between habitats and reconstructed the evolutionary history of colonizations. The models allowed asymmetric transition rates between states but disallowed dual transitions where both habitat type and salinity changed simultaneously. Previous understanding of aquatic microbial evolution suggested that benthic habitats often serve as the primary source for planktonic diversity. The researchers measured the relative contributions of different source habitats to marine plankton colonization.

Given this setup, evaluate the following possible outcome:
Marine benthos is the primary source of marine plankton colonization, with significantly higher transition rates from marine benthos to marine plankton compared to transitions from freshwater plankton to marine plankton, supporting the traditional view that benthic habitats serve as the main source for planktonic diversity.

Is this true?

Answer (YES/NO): YES